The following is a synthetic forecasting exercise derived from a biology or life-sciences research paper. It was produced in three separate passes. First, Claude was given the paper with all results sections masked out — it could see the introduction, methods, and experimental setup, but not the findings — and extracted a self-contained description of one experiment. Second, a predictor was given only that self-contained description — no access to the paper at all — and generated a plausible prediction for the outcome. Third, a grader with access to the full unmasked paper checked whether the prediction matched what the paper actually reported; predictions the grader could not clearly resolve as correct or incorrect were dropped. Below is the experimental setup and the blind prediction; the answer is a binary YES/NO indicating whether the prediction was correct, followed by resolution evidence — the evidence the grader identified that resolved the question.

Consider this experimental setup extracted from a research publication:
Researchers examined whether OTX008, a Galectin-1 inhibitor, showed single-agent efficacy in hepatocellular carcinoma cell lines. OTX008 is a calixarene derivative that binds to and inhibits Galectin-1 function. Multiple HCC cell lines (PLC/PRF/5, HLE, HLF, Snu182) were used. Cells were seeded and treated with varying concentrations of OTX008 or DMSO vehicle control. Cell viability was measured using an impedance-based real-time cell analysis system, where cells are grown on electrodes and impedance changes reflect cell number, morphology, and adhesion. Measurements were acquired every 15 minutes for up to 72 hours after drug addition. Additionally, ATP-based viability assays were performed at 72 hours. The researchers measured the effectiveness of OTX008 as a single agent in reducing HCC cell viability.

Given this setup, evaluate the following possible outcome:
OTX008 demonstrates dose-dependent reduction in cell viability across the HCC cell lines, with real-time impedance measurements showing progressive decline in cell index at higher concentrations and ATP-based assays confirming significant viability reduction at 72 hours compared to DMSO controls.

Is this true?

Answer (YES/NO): NO